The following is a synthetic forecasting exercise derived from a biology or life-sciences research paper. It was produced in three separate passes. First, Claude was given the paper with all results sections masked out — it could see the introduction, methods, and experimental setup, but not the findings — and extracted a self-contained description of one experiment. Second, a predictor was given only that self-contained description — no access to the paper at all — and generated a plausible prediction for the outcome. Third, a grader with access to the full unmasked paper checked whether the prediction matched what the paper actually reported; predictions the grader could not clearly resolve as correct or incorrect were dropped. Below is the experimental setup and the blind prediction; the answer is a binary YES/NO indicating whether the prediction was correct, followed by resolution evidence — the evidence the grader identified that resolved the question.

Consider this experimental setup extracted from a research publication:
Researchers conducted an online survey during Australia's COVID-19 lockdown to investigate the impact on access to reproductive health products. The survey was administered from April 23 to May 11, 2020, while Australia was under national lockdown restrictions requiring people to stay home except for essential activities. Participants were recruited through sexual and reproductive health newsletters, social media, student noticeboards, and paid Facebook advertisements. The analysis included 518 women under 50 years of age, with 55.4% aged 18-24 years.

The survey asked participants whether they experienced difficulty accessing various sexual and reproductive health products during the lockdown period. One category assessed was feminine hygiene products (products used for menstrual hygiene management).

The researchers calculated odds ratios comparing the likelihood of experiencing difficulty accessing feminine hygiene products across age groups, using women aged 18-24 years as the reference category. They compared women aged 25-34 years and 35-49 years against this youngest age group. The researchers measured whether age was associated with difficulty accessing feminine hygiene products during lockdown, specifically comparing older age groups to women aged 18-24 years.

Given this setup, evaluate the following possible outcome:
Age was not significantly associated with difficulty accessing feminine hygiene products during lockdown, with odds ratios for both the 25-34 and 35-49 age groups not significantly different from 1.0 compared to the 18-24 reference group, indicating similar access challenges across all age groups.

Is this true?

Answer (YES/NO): NO